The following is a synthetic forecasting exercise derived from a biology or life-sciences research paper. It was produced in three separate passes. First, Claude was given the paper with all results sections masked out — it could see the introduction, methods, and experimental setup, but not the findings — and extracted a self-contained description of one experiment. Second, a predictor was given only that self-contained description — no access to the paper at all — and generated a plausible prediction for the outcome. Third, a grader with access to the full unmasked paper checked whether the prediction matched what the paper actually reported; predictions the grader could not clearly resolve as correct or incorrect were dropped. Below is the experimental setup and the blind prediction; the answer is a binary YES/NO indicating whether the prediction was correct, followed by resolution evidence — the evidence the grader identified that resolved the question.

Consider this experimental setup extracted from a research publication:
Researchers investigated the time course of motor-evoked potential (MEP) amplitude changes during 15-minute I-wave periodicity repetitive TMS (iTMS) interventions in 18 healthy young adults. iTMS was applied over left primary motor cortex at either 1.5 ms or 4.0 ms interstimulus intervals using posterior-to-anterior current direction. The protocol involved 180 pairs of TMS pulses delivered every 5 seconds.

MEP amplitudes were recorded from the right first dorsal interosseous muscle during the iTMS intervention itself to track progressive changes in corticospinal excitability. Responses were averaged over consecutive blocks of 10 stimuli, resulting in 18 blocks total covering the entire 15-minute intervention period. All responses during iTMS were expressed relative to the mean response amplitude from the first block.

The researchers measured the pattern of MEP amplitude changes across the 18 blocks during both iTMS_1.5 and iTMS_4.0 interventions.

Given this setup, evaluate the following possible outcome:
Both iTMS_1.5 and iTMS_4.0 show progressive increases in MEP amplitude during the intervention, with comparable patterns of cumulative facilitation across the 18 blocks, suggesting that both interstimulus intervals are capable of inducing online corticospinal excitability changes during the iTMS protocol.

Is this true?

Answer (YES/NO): NO